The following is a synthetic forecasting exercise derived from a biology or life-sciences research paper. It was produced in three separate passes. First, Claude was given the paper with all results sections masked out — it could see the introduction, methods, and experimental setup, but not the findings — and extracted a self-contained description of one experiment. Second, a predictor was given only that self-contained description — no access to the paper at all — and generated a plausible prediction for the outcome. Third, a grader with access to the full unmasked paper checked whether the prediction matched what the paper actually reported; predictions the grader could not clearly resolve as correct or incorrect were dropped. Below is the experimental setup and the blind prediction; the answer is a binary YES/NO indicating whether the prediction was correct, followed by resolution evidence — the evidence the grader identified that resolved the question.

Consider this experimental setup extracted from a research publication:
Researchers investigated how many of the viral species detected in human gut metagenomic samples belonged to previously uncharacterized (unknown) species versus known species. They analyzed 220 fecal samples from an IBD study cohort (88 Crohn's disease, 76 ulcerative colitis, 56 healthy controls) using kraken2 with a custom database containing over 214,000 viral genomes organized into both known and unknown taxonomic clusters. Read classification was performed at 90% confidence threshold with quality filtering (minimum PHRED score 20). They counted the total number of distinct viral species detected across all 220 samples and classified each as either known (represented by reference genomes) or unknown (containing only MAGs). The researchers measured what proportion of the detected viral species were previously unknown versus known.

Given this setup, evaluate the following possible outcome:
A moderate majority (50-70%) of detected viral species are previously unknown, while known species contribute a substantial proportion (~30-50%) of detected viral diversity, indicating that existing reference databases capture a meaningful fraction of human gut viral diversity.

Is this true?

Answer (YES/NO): NO